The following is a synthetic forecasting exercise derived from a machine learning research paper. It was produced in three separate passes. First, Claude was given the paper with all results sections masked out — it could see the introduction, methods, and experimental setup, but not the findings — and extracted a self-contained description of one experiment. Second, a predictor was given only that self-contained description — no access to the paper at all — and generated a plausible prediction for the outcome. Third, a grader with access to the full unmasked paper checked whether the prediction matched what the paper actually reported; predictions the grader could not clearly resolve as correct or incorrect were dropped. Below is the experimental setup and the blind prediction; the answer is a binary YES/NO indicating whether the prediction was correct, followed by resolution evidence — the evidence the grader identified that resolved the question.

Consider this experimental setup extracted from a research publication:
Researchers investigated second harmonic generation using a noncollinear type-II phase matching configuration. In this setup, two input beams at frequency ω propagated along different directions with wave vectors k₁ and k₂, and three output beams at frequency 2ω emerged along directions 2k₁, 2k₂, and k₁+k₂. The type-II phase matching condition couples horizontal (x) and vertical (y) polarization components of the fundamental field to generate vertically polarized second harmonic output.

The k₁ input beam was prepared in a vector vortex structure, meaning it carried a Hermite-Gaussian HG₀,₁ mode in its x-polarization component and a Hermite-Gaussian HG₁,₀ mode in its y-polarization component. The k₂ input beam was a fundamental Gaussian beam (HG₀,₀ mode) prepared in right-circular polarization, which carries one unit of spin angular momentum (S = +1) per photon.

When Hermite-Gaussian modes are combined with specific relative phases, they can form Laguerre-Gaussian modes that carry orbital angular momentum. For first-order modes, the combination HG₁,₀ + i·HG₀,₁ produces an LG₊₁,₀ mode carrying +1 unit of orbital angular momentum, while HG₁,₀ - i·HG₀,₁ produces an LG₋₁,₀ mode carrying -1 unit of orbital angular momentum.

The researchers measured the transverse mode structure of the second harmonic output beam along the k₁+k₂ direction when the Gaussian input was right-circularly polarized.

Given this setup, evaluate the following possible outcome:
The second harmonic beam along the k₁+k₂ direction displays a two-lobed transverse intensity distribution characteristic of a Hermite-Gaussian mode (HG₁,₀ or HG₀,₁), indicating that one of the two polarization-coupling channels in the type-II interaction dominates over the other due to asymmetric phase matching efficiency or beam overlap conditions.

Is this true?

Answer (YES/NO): NO